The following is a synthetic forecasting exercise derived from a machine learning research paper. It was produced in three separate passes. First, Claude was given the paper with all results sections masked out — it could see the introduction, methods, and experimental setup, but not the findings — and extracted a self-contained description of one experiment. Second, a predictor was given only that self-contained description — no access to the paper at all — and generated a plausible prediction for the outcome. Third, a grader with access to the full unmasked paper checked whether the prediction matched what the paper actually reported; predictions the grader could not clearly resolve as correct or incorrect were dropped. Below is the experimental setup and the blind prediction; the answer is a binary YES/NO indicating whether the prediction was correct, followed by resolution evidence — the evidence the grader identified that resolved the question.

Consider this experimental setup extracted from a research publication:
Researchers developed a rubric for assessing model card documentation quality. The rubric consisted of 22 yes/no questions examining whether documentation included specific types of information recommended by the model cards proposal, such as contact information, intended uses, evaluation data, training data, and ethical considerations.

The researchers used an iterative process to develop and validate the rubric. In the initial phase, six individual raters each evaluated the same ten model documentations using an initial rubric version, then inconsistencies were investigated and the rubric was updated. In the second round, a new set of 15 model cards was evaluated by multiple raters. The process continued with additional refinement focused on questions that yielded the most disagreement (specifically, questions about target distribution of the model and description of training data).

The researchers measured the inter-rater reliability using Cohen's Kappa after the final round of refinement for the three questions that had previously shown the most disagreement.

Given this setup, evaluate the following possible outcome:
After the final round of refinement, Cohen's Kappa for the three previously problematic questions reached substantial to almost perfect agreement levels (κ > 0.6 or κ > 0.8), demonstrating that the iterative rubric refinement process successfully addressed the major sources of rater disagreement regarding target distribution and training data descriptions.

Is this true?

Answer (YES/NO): YES